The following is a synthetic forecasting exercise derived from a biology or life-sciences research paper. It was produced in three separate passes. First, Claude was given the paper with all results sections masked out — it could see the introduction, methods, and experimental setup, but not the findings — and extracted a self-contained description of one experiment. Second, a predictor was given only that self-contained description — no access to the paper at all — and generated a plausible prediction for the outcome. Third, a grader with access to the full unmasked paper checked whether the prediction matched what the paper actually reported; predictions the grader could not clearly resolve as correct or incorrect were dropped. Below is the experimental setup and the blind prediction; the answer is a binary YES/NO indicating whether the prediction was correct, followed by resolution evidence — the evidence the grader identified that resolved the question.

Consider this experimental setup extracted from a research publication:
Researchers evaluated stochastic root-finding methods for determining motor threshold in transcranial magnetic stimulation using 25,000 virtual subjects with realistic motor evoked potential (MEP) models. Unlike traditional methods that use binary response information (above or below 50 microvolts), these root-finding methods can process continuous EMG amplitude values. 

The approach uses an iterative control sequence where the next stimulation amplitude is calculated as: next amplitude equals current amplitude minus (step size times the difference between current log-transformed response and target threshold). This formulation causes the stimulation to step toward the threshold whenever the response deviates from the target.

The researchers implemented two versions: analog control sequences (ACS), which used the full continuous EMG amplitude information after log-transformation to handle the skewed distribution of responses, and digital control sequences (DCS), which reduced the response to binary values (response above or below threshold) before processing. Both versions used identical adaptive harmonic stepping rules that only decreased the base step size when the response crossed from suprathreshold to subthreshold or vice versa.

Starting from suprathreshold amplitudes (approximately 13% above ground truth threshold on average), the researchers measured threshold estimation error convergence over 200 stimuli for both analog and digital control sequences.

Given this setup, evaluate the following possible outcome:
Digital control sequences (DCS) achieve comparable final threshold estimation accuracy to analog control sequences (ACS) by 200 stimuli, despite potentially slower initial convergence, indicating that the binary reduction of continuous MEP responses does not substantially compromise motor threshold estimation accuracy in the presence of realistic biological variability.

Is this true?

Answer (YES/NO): NO